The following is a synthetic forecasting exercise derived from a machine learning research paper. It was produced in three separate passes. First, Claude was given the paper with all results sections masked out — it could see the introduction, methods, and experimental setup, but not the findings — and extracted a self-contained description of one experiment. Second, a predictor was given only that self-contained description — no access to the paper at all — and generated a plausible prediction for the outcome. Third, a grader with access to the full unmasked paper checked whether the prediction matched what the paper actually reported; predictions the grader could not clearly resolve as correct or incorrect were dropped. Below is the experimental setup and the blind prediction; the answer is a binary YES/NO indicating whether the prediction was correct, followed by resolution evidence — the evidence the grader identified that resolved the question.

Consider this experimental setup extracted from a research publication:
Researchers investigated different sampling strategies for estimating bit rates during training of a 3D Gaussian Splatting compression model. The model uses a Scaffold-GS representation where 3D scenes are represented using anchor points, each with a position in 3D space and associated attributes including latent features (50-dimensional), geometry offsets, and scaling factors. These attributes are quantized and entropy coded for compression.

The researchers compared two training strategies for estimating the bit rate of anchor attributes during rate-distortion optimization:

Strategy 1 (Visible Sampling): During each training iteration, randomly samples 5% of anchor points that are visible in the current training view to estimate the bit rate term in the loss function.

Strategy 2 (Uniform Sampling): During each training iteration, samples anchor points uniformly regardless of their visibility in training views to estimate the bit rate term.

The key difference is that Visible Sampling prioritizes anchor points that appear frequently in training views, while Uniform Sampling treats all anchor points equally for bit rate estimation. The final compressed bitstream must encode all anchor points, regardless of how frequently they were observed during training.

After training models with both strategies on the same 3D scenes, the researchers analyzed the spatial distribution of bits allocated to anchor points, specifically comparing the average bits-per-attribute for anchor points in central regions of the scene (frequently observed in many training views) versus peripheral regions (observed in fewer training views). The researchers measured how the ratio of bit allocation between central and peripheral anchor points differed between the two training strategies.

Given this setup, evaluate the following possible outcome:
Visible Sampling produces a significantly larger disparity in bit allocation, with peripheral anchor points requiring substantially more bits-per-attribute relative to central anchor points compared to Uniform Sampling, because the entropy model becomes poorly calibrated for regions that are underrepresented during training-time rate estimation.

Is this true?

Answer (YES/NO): YES